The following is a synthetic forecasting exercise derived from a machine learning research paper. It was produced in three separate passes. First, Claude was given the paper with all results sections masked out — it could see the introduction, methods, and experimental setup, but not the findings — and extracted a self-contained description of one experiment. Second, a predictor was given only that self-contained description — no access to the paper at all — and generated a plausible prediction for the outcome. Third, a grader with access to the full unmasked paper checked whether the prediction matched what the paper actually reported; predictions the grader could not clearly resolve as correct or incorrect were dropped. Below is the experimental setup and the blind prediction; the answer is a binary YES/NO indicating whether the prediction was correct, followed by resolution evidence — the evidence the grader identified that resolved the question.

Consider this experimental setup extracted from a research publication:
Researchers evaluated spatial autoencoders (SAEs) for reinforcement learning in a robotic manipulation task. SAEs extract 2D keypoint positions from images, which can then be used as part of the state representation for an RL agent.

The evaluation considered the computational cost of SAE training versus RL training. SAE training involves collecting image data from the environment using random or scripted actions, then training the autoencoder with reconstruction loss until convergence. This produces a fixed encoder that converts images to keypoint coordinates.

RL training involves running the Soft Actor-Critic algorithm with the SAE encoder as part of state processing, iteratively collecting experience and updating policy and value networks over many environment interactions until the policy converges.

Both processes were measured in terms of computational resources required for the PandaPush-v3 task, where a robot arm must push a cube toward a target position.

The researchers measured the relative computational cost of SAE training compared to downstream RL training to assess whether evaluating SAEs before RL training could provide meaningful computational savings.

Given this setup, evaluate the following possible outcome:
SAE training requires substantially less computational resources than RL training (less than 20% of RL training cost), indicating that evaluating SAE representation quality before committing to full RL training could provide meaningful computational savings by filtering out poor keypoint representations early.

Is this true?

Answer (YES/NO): YES